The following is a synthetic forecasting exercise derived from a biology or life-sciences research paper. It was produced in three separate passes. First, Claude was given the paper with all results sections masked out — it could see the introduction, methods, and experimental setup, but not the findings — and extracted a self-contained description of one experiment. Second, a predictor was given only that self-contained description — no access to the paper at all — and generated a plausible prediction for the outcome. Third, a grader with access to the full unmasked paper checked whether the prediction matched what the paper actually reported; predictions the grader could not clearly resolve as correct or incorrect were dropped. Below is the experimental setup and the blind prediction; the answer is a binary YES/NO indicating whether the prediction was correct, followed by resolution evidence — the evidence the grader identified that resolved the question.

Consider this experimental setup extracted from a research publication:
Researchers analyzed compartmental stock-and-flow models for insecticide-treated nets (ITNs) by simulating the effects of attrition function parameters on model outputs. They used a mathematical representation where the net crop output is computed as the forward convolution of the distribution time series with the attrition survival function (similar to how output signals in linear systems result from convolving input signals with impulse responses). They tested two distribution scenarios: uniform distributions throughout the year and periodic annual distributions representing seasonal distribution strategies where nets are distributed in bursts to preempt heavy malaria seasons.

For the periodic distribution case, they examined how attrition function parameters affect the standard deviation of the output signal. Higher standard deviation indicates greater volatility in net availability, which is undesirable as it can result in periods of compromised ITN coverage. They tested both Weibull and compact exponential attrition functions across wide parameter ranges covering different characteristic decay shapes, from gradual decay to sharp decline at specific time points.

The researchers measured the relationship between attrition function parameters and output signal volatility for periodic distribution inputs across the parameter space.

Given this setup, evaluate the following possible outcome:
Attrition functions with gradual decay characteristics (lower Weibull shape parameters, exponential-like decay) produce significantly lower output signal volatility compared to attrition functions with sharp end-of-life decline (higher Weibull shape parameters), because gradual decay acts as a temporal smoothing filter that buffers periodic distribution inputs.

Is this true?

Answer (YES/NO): NO